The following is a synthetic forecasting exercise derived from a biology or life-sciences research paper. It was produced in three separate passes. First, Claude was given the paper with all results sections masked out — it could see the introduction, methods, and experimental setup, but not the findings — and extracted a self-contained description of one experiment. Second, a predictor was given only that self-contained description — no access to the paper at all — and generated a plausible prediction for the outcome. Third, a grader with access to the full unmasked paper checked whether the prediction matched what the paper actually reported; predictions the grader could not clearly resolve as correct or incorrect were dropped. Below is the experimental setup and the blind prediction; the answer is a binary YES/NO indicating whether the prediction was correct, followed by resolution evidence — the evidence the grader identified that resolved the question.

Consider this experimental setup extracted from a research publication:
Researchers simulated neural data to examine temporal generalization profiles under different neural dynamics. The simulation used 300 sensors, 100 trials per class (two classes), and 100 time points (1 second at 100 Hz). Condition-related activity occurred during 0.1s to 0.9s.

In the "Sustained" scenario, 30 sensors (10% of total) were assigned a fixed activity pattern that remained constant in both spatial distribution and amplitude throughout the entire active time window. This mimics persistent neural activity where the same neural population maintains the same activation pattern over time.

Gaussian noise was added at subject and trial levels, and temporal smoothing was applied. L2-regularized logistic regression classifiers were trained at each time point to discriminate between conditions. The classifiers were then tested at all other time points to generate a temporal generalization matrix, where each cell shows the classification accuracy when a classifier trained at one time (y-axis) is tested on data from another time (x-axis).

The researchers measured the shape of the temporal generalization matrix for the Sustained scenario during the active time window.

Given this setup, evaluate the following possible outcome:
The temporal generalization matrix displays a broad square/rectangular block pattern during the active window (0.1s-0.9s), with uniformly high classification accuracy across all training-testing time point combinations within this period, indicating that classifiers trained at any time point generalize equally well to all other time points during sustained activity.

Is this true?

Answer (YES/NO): YES